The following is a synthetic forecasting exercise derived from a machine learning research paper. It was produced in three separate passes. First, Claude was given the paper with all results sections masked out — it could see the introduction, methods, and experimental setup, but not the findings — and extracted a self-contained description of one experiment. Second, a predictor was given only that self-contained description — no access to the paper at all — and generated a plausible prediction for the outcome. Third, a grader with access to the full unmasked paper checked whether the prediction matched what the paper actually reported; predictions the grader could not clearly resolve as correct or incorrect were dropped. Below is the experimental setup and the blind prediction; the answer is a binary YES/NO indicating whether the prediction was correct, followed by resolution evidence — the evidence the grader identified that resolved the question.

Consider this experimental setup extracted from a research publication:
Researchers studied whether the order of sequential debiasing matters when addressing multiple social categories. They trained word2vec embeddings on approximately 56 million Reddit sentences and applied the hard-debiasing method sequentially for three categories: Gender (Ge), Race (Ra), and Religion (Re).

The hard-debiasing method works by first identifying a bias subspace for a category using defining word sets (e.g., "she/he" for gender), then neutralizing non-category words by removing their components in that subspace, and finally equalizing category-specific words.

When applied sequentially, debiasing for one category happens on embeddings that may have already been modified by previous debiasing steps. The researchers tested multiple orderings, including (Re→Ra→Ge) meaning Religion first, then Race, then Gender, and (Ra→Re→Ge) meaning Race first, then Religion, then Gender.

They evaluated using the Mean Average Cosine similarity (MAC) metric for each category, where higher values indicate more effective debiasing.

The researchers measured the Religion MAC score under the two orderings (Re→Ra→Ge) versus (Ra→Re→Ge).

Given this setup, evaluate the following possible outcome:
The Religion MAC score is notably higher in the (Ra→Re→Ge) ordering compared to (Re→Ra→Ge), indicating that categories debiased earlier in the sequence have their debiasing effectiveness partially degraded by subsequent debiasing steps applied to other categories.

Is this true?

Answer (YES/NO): NO